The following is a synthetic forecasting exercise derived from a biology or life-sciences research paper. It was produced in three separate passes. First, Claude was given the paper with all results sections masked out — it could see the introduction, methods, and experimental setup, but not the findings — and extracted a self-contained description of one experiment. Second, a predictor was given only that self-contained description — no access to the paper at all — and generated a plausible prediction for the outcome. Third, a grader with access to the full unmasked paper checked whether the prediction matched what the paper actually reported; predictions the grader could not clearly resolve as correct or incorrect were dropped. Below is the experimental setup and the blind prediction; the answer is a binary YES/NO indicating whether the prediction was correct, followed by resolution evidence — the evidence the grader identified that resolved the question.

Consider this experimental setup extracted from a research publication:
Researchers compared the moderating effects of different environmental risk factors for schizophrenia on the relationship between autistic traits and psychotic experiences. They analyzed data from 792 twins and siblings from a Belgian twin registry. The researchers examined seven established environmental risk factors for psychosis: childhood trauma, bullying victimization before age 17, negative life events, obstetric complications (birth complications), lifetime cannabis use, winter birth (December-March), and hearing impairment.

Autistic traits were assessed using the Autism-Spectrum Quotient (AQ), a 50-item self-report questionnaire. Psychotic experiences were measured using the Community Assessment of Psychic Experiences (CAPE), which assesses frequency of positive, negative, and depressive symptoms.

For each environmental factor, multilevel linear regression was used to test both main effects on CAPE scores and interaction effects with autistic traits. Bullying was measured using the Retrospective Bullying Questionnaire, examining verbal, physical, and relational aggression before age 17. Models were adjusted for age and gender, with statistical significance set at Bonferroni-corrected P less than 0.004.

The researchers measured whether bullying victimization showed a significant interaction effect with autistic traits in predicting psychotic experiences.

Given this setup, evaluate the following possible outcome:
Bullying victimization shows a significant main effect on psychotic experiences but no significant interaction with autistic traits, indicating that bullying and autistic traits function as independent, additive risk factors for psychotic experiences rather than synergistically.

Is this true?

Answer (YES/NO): YES